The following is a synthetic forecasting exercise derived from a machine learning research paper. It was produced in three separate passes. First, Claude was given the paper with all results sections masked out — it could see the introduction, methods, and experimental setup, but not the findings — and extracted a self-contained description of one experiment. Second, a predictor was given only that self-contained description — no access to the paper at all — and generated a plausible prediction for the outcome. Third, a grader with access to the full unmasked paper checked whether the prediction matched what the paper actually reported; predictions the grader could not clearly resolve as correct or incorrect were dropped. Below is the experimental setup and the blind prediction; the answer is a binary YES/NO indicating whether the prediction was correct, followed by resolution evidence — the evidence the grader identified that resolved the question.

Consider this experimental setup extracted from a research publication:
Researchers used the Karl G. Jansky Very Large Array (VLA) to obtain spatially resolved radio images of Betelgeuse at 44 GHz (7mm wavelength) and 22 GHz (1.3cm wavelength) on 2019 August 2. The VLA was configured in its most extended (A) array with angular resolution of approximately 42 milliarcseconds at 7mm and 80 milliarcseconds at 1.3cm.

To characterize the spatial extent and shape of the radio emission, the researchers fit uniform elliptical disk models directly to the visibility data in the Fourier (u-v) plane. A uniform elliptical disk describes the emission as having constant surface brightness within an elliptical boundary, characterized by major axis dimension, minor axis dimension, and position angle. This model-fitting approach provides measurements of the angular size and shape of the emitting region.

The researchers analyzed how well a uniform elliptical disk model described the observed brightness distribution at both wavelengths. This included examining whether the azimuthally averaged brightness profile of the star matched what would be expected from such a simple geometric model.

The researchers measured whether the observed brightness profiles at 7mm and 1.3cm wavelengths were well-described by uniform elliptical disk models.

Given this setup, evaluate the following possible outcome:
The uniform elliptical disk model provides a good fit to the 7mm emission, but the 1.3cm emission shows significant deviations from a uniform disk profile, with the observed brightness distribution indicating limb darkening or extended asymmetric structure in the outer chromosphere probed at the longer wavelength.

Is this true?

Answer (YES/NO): NO